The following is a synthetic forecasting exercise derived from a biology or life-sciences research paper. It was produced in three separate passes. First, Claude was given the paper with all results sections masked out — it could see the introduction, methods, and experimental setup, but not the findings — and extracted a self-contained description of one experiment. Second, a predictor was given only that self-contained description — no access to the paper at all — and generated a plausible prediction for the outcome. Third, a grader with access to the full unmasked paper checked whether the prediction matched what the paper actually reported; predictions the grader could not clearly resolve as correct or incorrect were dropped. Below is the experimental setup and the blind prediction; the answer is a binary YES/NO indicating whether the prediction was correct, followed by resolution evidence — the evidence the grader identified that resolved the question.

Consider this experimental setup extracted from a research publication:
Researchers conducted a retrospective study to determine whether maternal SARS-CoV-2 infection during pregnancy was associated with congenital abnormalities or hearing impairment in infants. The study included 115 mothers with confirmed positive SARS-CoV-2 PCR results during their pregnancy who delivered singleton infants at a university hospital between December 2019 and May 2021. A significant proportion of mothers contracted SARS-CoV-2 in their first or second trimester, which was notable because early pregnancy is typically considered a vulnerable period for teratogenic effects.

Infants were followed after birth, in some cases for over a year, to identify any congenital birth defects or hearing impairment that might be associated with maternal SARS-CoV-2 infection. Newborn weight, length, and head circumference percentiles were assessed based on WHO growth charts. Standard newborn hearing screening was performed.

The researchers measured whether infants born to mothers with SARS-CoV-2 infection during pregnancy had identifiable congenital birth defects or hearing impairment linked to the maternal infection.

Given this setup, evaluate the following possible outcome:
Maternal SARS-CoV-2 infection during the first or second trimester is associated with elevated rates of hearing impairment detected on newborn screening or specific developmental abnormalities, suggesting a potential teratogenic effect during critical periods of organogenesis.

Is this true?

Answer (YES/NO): NO